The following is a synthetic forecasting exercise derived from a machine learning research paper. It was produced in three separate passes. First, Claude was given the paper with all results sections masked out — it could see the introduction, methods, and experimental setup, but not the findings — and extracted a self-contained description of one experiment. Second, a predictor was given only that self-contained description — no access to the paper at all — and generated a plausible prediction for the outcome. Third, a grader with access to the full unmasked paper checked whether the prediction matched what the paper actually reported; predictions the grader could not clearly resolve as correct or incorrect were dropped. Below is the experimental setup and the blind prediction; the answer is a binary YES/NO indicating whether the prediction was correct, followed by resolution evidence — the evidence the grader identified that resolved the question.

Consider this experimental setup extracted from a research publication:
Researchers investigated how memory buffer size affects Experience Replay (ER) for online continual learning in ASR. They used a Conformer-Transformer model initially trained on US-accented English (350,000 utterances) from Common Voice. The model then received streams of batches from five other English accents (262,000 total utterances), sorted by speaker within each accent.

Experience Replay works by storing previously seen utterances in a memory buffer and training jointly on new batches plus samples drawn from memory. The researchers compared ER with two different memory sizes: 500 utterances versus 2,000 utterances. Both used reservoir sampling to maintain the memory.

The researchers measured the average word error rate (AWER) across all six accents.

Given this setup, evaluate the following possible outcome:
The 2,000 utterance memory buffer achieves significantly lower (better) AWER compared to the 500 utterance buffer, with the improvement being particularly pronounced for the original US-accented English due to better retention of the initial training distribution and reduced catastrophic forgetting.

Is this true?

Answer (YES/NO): NO